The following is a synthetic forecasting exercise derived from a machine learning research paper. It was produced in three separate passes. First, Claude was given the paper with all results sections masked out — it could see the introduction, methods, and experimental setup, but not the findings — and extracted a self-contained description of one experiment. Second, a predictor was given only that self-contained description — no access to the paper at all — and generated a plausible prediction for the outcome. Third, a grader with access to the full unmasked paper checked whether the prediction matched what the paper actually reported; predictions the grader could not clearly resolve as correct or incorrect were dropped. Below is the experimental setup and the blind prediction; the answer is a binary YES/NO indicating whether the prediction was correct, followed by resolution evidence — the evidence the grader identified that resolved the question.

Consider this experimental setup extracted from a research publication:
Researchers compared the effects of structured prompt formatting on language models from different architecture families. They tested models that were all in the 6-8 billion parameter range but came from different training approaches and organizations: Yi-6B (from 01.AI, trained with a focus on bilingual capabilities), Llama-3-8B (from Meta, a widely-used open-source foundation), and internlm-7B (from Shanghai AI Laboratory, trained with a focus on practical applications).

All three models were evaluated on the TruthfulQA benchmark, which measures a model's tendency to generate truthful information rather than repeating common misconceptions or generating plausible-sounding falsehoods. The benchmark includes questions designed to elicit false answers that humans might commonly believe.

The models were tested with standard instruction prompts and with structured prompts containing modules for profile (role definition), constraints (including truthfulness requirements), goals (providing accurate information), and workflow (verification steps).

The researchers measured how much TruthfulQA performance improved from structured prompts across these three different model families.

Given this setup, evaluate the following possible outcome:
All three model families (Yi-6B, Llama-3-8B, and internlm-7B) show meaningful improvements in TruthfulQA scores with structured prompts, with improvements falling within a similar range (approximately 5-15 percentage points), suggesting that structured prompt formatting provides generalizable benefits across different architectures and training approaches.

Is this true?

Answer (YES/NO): NO